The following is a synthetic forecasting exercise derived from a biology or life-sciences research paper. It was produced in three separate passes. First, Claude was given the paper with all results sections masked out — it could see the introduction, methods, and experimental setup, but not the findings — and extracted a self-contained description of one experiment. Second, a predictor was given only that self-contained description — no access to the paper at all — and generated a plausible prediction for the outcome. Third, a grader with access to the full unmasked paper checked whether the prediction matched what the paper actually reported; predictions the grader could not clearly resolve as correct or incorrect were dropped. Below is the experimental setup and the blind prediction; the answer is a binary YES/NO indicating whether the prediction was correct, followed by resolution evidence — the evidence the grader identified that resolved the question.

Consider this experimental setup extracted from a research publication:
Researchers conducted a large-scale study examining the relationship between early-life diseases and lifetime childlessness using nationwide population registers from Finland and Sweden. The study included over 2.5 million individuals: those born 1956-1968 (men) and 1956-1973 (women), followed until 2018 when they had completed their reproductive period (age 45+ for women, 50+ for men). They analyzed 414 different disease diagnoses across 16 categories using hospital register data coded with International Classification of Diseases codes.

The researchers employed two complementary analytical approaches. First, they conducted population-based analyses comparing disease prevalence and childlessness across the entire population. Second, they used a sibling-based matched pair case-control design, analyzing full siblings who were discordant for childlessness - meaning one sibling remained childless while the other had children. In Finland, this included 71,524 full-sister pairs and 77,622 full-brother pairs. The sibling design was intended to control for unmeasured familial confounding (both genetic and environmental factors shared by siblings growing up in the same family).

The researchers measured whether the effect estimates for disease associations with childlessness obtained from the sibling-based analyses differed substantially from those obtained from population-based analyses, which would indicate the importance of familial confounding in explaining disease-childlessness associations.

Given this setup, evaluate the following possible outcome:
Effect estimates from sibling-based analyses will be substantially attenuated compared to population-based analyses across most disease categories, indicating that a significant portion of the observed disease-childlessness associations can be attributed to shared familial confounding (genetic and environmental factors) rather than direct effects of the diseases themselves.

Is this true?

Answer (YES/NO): NO